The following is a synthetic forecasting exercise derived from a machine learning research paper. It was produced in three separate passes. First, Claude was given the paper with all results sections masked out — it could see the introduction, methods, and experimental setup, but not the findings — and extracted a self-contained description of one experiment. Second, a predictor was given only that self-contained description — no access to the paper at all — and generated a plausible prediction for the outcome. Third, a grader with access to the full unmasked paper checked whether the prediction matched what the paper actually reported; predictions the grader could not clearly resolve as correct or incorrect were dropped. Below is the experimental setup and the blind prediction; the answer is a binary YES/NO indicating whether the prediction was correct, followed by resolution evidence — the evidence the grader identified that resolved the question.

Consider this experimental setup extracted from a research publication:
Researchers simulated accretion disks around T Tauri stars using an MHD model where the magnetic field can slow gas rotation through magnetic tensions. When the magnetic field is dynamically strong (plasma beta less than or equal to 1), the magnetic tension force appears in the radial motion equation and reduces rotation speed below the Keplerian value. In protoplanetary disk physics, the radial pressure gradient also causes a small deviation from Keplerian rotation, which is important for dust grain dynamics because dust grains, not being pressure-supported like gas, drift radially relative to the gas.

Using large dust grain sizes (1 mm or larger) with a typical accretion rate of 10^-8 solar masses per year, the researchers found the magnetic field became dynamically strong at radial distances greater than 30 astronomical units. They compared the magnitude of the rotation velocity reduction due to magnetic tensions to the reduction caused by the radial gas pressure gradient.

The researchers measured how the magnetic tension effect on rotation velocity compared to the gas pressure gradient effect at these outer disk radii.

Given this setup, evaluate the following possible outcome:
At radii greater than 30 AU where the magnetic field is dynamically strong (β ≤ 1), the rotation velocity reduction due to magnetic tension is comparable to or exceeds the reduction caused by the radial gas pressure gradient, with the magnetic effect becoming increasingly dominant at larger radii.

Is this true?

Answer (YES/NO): NO